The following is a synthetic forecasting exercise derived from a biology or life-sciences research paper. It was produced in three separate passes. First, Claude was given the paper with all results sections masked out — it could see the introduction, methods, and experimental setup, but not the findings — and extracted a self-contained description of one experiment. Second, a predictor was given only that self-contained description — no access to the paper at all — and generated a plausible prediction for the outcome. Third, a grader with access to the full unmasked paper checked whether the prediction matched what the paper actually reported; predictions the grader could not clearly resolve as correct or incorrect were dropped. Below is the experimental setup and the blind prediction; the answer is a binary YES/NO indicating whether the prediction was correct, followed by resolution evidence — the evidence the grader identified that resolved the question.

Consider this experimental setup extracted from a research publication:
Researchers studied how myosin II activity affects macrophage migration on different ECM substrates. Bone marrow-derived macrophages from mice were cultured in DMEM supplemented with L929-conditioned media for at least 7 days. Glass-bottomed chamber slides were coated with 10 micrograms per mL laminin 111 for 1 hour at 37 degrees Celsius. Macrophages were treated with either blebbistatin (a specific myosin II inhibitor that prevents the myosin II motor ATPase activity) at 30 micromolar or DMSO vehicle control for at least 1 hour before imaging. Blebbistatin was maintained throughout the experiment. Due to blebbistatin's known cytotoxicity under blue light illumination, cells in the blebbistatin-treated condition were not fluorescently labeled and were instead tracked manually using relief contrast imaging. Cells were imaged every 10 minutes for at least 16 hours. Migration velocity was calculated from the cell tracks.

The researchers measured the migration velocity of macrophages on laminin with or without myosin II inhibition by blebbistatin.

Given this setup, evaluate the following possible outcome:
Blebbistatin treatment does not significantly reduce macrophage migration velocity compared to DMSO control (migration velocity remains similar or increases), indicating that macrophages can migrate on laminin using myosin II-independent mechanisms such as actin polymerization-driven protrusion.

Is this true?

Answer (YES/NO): NO